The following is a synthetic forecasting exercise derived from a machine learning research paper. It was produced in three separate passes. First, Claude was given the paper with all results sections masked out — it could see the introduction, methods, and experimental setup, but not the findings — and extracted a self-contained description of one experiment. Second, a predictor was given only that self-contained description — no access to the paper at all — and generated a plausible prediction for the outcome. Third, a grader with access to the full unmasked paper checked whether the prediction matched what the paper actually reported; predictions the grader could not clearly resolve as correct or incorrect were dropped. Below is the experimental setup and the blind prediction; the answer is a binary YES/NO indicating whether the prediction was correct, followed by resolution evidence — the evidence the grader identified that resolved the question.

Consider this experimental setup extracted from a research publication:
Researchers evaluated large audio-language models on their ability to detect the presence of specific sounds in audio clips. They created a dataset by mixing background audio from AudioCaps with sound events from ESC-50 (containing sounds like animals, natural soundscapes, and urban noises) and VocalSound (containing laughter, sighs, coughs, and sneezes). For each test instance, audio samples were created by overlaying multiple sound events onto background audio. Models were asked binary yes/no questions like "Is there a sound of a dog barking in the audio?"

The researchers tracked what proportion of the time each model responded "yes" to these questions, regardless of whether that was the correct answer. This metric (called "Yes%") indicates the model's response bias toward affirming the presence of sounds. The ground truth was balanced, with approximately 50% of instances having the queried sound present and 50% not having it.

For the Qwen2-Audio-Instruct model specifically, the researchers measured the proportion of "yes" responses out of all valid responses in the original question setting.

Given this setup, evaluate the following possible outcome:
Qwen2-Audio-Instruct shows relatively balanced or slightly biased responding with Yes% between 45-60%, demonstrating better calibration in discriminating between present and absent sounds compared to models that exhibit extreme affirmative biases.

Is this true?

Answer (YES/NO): NO